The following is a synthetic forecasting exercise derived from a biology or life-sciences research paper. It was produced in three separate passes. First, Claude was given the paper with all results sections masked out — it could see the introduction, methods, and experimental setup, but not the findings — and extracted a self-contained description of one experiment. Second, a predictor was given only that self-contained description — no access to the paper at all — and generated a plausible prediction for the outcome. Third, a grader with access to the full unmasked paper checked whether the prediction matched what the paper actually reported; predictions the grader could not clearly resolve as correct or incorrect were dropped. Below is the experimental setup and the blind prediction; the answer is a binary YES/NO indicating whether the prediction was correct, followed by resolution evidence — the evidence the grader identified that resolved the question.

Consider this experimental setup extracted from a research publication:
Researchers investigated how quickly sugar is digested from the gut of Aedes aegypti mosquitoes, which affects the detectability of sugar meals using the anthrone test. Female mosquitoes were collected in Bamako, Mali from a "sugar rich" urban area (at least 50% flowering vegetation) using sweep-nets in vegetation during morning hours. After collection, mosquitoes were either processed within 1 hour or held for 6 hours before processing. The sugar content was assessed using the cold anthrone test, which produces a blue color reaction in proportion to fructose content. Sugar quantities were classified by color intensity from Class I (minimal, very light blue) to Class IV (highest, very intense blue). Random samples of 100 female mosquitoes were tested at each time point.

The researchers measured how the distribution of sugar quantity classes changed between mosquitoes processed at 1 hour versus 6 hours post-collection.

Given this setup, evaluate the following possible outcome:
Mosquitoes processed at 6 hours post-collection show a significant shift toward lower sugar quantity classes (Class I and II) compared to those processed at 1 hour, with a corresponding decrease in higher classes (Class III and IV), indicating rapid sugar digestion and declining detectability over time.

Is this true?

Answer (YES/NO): YES